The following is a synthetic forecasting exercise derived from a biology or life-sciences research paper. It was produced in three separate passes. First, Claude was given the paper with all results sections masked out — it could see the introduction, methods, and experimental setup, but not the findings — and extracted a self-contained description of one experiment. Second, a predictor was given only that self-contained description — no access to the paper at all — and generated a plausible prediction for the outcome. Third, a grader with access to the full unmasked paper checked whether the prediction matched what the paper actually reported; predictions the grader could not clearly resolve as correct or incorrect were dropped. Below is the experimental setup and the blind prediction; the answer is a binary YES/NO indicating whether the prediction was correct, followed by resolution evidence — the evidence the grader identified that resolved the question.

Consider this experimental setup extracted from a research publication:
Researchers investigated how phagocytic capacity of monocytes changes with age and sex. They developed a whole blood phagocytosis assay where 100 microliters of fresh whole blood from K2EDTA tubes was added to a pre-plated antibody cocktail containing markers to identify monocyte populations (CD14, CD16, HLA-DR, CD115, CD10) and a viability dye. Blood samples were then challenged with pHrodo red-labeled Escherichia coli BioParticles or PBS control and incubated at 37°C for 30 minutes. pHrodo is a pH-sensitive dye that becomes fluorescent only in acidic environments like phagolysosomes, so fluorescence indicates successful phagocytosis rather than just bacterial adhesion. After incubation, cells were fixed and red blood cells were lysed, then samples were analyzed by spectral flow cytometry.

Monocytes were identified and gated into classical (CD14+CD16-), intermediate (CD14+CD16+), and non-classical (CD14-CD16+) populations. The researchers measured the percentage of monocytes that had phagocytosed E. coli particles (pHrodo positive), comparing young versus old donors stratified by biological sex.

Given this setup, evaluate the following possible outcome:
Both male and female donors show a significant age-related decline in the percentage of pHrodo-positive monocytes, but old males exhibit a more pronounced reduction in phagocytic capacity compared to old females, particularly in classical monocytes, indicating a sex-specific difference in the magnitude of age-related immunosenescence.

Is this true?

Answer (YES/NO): NO